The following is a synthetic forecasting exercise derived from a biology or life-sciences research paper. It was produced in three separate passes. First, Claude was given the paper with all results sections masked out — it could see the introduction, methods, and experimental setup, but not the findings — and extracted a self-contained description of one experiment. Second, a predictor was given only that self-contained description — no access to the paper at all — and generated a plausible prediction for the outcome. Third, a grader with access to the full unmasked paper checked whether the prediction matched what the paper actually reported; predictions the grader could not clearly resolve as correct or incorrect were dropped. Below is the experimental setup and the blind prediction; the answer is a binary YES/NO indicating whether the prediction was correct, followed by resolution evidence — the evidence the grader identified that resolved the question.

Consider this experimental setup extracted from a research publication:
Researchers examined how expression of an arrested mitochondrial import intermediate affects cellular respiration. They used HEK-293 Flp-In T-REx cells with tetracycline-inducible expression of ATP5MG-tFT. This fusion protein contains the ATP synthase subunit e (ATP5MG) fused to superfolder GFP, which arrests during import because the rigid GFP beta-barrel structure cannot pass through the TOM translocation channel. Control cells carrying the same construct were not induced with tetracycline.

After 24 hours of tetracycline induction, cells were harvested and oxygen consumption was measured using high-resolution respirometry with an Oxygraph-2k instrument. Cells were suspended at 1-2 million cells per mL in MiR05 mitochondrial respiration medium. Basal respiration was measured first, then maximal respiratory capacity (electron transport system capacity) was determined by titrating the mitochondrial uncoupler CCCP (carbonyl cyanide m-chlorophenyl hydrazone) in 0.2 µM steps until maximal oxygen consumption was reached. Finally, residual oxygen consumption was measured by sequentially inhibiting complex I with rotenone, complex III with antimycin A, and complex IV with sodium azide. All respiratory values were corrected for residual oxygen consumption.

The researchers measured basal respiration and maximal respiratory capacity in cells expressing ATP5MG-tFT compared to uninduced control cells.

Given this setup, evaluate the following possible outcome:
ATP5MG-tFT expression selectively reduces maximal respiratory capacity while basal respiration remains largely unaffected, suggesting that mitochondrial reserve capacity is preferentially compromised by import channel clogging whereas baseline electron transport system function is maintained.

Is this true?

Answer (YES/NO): NO